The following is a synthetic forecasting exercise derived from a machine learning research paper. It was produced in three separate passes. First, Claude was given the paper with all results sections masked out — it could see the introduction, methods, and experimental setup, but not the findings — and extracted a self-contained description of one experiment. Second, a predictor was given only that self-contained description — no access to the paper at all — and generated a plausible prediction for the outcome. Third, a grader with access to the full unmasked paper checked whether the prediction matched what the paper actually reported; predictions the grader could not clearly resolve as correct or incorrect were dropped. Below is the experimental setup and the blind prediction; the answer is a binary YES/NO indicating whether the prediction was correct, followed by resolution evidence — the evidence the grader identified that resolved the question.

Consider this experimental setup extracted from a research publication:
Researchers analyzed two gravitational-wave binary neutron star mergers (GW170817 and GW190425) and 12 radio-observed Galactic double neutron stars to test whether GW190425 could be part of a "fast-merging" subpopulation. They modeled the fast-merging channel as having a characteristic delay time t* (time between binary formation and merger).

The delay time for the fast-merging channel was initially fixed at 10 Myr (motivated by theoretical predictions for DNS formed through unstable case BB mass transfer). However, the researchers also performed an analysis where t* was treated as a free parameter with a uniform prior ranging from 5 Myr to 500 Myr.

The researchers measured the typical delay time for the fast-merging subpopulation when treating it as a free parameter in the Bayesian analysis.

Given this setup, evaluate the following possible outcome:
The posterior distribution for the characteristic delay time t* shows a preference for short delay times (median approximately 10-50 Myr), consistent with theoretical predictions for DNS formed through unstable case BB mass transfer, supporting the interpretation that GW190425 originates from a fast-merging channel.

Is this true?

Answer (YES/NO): NO